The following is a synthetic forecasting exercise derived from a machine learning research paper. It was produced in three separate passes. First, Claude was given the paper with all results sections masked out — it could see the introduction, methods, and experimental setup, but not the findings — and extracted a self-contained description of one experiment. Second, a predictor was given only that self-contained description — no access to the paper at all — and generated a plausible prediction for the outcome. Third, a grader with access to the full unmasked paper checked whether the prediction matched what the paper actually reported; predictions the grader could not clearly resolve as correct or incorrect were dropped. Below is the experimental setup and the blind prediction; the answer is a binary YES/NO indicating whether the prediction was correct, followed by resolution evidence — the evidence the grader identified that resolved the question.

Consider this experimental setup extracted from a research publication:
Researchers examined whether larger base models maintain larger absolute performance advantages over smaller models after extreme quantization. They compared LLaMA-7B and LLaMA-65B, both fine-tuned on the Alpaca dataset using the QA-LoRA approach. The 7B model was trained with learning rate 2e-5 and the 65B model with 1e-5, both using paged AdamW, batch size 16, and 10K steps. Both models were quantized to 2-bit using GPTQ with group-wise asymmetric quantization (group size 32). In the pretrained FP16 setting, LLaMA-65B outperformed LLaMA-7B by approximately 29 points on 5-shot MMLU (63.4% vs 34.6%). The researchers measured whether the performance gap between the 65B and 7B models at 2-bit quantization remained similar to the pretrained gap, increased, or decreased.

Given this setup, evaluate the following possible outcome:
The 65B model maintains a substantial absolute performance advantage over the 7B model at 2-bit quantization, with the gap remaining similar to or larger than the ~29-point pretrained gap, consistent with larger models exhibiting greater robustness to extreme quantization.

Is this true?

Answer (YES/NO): YES